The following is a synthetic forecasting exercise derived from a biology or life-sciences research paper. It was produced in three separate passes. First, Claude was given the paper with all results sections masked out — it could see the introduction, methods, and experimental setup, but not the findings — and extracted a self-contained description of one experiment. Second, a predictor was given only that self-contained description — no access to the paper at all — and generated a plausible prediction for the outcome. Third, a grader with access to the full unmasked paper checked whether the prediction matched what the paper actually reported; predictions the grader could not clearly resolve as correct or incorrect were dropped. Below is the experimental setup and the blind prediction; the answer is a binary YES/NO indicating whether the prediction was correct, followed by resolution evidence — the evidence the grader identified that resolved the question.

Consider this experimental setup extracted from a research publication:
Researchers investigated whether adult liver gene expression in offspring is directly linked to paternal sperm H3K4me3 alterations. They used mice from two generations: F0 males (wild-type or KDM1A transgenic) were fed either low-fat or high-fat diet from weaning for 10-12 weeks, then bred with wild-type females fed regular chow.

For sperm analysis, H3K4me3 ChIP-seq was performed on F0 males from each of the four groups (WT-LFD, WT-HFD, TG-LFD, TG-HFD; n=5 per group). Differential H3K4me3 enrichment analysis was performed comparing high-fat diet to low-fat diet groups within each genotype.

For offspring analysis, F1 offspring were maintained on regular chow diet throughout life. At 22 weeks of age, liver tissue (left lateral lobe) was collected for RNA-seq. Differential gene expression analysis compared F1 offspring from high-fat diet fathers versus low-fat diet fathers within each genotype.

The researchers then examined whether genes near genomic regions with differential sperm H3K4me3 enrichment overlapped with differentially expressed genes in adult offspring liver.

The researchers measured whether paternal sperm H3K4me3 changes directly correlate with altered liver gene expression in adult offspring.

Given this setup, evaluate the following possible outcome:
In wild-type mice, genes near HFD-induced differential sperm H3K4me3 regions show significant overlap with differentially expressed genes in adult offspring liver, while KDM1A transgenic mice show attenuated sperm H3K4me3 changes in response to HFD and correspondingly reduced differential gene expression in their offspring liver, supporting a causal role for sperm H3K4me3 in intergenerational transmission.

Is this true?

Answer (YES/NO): NO